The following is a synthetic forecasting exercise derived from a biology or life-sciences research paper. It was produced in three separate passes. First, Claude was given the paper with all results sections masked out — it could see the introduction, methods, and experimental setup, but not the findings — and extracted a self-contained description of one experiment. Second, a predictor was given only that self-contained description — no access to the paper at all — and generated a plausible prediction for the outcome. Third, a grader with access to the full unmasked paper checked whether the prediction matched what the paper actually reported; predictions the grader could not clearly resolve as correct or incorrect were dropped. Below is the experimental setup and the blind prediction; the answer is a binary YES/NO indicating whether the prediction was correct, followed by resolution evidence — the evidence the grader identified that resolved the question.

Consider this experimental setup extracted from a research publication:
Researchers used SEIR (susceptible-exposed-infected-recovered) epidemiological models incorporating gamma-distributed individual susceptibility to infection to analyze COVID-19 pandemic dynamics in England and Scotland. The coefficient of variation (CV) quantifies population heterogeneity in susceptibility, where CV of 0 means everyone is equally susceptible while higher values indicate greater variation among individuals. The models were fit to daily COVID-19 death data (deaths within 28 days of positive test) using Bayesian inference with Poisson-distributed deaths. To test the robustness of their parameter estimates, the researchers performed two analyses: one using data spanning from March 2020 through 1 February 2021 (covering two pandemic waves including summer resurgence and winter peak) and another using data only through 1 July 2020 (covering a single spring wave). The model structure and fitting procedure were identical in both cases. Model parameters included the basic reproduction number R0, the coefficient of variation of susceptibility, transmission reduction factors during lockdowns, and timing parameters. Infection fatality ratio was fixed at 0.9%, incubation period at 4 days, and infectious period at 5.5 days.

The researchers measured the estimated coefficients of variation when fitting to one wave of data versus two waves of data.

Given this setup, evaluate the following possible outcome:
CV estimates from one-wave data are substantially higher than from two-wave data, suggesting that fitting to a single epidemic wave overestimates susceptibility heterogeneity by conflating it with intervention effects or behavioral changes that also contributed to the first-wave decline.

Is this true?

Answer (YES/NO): NO